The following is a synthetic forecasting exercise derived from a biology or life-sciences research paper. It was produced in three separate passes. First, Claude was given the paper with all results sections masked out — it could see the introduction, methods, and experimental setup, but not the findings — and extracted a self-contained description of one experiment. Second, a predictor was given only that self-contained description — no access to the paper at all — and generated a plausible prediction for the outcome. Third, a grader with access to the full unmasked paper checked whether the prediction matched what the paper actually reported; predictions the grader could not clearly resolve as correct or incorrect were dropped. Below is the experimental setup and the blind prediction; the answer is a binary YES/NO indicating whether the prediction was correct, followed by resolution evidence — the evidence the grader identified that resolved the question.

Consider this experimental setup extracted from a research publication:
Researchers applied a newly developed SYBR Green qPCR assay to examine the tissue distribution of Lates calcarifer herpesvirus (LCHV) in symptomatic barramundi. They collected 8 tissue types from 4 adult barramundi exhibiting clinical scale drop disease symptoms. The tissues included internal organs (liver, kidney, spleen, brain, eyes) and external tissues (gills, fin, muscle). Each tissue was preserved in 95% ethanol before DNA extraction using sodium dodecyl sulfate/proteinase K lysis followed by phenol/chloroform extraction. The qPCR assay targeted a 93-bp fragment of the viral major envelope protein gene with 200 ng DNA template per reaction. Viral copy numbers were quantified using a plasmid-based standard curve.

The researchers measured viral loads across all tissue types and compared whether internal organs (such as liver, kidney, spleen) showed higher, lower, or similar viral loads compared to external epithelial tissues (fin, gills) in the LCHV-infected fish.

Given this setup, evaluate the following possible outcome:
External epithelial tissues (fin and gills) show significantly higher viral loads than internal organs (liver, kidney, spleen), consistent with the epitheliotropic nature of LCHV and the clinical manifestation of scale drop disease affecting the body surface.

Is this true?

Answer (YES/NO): YES